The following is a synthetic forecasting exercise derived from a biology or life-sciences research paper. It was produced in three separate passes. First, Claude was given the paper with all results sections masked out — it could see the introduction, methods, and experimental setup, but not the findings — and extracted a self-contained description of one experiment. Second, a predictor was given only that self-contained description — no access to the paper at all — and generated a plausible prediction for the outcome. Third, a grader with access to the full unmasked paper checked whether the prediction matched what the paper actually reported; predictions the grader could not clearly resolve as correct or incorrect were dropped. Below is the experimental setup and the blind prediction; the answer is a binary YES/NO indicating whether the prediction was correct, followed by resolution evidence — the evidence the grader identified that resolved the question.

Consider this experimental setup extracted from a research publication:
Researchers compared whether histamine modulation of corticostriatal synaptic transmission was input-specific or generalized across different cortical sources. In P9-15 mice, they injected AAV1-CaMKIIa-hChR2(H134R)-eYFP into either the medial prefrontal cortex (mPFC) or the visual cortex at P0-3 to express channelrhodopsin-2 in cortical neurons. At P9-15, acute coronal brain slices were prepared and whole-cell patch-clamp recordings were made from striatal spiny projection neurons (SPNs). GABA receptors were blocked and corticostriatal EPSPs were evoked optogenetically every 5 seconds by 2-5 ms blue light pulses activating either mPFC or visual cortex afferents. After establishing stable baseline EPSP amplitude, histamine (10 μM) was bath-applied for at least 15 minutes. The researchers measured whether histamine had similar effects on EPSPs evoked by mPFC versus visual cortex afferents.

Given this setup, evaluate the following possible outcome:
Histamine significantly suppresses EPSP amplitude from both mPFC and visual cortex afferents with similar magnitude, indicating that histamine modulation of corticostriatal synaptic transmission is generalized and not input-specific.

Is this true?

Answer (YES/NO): NO